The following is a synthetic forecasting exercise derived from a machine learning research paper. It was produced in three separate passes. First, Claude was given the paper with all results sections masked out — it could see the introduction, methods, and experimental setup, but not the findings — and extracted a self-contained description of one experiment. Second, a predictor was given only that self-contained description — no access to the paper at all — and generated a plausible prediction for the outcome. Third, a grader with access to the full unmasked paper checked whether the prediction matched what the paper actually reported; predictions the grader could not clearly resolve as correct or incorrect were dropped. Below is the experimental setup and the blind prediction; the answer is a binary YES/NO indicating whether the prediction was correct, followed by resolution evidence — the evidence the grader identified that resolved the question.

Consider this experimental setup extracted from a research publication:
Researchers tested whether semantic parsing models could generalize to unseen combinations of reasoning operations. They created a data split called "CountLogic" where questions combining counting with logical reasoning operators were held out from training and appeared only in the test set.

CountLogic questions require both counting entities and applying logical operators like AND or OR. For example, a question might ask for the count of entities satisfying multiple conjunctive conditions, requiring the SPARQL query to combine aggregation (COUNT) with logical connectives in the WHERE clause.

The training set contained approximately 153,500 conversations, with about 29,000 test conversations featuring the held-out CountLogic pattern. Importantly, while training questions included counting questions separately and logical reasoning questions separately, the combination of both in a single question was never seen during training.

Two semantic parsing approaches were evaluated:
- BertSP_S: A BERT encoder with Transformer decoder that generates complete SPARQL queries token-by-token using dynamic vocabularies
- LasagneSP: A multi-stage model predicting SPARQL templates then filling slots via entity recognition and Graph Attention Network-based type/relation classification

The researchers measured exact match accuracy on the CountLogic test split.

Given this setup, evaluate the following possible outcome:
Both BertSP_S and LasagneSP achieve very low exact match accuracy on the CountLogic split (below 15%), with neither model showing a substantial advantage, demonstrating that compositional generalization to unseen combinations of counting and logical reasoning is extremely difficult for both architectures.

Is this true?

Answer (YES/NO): YES